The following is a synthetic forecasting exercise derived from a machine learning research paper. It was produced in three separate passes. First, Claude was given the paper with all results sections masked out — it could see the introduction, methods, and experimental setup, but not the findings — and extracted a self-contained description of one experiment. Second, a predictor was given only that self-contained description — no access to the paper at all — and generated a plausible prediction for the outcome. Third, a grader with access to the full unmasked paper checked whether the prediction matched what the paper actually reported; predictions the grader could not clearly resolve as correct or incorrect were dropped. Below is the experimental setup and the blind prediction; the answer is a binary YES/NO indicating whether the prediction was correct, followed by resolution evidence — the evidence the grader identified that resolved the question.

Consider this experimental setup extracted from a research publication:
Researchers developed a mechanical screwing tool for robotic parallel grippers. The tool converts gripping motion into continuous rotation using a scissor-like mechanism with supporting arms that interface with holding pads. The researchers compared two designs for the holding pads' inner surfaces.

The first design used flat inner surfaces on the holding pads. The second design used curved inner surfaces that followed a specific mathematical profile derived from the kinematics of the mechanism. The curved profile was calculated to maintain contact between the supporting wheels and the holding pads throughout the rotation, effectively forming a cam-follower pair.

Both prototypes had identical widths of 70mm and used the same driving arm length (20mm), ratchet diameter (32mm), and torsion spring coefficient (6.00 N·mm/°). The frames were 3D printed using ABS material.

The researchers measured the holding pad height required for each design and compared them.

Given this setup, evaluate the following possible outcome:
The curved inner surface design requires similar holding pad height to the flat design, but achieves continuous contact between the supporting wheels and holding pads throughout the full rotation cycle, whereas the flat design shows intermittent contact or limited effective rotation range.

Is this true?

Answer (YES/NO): NO